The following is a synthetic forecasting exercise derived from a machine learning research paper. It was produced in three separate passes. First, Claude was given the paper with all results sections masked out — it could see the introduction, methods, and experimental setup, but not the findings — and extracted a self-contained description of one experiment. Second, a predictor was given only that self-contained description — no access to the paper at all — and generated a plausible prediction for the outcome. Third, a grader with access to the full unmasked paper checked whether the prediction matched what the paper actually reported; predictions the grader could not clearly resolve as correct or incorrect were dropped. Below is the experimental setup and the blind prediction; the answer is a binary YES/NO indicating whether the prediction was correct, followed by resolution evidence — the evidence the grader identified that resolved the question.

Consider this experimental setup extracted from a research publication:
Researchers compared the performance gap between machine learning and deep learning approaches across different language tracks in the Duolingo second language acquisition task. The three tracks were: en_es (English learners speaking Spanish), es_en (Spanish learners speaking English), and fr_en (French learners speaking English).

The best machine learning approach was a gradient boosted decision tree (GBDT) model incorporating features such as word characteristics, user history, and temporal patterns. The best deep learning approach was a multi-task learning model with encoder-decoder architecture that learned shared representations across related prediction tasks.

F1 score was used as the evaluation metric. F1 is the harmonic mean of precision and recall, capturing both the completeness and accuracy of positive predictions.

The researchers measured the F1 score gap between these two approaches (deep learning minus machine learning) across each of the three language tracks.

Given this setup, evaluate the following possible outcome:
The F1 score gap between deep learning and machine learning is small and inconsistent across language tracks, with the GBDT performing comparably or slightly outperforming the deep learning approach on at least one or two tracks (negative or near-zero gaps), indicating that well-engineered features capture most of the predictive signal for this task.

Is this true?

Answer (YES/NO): NO